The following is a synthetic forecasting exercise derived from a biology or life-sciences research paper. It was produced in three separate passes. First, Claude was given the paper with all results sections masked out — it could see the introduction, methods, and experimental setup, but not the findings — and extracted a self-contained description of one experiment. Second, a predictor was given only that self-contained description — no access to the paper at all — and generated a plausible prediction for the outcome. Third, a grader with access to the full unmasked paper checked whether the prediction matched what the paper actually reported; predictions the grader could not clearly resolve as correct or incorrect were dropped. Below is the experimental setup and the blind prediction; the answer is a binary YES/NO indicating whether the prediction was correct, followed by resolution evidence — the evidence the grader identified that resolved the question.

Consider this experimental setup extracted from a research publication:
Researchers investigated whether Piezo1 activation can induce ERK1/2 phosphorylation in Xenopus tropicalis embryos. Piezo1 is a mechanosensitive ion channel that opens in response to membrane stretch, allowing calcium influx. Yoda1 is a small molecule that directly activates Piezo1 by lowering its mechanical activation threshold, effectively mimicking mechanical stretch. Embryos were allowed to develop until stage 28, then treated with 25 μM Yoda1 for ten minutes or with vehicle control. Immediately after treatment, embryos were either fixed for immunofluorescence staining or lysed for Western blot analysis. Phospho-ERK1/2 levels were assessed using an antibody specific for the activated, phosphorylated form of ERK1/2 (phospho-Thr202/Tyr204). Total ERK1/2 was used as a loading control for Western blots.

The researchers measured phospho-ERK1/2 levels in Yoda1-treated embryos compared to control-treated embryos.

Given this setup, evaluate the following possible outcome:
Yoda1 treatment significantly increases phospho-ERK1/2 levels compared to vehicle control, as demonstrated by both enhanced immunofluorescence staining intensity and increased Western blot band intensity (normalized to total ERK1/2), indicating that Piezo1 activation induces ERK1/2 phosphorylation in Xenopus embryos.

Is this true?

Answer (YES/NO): YES